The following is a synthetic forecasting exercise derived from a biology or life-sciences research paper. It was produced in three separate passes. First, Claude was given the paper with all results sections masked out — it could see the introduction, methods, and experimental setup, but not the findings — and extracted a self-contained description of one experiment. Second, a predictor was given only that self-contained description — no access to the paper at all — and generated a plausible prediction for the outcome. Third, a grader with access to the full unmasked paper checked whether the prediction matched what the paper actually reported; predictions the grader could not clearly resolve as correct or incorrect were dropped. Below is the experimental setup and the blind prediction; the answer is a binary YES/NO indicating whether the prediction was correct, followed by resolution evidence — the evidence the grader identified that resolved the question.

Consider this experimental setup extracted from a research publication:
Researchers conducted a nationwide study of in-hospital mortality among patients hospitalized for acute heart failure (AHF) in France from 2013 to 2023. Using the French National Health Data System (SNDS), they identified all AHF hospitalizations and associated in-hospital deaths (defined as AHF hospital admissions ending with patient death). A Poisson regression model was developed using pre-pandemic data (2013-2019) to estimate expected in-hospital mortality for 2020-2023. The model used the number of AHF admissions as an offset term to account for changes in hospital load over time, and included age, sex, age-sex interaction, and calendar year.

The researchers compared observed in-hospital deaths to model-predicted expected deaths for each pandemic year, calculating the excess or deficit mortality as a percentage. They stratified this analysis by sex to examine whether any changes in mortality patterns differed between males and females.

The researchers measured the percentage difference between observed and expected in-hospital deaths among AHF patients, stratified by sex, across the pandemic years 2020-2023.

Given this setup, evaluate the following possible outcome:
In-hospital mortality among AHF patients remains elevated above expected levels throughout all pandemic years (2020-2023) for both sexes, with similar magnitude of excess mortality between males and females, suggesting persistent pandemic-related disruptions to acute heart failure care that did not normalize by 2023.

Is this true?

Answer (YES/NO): NO